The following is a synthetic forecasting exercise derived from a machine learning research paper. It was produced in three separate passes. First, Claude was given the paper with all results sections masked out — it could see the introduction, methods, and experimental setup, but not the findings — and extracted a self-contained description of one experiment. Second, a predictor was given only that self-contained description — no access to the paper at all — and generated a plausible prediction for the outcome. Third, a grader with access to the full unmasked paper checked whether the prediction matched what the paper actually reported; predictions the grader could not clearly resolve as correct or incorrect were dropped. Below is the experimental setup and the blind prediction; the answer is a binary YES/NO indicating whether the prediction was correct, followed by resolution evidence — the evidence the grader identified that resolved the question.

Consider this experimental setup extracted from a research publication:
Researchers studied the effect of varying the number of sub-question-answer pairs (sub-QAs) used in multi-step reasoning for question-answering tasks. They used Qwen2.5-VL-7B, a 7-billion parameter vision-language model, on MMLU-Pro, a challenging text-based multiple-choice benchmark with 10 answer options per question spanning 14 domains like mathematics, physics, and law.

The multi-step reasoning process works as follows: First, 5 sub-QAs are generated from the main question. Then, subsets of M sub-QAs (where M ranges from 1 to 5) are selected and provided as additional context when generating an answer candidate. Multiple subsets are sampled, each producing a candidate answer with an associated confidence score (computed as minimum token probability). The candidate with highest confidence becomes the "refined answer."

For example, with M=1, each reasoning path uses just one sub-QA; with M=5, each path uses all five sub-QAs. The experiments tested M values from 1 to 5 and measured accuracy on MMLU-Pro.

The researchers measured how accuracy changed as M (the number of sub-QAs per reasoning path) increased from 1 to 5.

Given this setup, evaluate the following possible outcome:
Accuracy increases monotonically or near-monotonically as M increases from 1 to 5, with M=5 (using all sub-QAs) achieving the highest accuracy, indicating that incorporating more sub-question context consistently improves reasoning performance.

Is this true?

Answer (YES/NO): NO